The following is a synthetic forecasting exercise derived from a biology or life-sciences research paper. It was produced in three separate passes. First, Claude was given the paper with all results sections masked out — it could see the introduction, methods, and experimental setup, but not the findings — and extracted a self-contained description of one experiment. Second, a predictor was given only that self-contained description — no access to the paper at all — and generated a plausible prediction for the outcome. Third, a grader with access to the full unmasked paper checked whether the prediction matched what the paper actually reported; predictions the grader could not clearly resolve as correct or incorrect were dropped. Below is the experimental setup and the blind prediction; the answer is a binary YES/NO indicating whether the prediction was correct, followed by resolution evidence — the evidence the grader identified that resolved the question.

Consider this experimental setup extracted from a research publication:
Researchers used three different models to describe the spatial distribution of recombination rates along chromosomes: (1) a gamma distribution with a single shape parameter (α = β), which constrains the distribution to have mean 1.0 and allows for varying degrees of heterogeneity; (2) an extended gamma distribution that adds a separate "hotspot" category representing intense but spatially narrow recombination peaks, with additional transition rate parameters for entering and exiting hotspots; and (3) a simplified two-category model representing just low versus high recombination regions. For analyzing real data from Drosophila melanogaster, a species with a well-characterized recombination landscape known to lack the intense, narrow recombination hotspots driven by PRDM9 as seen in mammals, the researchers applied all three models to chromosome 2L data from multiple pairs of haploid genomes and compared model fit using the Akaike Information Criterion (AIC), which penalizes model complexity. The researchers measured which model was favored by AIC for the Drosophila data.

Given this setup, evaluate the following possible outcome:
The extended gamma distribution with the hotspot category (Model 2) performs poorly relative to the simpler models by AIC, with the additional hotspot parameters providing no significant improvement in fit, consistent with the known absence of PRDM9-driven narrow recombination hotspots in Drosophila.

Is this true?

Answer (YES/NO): YES